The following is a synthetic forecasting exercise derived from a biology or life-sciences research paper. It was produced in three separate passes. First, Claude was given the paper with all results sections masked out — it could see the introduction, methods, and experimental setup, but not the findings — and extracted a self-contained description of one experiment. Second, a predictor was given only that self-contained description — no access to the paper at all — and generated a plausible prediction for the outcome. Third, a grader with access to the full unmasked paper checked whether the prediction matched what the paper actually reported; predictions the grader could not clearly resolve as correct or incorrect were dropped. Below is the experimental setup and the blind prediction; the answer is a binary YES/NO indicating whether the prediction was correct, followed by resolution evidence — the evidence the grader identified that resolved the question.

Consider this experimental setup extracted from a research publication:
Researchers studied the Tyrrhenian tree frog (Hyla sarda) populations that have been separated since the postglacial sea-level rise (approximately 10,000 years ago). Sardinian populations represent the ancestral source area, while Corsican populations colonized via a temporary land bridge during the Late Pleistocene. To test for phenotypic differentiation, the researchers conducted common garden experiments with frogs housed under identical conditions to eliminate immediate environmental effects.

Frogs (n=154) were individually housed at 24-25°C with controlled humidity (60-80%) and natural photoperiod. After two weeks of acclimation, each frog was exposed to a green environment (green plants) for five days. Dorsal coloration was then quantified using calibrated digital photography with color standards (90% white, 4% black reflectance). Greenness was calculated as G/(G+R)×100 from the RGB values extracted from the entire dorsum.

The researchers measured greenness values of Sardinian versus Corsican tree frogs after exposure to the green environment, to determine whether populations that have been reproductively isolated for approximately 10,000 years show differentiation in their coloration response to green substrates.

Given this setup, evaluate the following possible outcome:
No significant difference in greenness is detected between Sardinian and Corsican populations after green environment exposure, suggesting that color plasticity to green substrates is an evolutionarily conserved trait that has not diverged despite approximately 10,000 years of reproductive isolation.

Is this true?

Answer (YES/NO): NO